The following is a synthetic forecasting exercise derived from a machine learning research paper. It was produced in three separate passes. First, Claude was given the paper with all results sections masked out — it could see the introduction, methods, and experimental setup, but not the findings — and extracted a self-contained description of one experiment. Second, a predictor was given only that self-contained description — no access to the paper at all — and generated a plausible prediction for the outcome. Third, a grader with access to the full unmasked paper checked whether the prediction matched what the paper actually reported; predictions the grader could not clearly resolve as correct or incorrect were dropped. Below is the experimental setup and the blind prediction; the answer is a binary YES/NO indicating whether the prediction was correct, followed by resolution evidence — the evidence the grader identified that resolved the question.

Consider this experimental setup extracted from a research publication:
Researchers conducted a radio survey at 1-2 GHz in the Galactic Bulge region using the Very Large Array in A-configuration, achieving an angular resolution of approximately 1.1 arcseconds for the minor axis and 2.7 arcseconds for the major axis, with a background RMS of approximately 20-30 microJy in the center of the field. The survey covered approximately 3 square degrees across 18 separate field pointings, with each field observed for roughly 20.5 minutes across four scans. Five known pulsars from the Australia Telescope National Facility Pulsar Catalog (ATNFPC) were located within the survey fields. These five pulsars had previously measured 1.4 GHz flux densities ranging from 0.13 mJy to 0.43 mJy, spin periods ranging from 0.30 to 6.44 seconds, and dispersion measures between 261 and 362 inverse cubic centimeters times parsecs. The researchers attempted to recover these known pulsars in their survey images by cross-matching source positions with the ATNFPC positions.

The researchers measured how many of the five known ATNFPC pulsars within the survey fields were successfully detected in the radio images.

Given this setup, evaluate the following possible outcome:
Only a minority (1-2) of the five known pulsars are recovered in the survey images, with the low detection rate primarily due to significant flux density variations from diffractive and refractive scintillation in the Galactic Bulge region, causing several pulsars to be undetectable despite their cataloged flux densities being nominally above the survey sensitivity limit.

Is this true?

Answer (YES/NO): YES